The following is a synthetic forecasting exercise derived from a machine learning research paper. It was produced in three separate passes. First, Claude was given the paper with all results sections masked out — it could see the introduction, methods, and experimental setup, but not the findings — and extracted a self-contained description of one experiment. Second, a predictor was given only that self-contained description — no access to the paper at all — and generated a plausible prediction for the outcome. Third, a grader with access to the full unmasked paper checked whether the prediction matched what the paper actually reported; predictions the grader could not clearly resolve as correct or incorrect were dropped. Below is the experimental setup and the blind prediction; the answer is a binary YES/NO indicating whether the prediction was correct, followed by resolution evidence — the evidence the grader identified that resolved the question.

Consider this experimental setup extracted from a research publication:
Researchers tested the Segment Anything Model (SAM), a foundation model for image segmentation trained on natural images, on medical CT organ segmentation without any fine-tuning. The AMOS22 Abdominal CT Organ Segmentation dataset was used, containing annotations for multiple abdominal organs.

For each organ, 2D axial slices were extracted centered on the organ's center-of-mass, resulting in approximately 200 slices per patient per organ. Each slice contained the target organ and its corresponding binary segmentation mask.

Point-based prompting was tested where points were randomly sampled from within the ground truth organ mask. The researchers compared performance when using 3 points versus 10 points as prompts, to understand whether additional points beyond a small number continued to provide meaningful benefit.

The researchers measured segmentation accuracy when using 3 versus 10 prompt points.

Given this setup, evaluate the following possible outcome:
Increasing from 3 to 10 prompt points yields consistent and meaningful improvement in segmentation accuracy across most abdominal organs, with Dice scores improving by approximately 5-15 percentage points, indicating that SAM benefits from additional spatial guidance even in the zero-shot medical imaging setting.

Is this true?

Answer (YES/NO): NO